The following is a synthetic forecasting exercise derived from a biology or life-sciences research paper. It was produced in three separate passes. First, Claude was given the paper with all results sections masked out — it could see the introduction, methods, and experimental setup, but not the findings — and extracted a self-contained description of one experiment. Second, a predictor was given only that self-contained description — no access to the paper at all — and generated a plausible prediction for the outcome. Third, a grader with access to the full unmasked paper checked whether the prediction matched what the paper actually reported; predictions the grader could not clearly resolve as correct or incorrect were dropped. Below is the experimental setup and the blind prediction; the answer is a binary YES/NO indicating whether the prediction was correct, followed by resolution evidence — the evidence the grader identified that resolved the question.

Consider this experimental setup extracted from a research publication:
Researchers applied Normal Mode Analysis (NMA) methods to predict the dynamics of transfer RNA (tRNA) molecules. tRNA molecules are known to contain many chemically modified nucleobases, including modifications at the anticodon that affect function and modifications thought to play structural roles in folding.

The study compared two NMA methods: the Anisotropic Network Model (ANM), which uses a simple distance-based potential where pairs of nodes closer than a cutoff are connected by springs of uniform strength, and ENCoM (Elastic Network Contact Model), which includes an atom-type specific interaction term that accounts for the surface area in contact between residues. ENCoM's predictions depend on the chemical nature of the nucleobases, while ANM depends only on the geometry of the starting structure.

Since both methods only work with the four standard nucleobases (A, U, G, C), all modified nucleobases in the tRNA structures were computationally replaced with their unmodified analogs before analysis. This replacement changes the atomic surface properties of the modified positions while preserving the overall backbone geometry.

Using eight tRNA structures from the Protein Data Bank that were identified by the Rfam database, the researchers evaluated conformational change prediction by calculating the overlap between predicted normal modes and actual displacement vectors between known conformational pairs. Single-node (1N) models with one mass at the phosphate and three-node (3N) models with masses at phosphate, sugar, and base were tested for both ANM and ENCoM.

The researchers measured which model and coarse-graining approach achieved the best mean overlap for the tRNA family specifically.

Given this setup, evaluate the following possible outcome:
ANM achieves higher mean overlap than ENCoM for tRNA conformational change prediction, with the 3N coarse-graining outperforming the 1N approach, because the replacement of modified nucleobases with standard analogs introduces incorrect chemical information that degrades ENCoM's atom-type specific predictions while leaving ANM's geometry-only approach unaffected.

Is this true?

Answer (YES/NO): NO